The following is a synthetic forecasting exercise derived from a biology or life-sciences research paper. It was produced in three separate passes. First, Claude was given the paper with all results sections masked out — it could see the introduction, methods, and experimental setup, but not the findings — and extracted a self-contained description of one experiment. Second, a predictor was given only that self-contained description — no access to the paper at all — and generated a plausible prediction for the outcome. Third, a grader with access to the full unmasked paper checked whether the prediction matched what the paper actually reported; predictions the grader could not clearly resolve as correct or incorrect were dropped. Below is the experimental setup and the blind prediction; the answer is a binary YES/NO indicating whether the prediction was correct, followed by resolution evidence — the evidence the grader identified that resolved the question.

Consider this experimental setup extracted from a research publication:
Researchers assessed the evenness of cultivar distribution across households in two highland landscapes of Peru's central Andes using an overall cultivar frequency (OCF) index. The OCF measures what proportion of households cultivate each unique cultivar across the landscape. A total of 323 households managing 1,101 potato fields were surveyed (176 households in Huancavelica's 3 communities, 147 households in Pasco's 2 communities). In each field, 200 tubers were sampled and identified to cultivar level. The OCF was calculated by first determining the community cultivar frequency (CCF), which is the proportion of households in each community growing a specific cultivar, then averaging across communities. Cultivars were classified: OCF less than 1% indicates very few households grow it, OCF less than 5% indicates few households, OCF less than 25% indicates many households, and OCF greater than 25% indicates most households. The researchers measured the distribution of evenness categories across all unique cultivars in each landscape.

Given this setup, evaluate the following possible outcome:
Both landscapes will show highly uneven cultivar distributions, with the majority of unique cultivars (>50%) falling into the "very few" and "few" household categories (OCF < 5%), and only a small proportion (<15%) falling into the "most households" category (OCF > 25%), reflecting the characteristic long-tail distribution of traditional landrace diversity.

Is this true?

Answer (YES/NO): YES